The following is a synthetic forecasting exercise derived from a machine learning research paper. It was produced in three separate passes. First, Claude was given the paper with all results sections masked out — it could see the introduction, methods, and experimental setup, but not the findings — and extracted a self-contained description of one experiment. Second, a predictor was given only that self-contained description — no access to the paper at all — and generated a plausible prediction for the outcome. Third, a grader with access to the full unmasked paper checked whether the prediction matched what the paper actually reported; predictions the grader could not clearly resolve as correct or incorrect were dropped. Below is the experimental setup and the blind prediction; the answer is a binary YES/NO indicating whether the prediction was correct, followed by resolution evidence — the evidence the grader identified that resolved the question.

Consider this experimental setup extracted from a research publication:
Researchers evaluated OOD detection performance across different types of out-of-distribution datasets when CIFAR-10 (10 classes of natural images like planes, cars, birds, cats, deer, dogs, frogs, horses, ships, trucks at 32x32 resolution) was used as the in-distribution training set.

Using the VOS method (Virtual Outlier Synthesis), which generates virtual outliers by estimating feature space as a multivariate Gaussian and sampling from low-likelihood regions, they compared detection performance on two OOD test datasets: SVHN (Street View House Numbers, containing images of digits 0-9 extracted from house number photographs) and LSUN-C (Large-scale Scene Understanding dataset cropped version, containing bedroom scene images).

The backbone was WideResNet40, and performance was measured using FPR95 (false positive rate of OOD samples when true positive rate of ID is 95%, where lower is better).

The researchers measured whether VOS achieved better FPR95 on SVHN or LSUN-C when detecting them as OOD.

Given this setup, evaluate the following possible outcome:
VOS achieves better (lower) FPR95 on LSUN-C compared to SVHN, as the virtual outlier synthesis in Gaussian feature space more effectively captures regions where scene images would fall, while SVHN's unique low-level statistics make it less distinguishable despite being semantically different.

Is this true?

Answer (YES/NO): YES